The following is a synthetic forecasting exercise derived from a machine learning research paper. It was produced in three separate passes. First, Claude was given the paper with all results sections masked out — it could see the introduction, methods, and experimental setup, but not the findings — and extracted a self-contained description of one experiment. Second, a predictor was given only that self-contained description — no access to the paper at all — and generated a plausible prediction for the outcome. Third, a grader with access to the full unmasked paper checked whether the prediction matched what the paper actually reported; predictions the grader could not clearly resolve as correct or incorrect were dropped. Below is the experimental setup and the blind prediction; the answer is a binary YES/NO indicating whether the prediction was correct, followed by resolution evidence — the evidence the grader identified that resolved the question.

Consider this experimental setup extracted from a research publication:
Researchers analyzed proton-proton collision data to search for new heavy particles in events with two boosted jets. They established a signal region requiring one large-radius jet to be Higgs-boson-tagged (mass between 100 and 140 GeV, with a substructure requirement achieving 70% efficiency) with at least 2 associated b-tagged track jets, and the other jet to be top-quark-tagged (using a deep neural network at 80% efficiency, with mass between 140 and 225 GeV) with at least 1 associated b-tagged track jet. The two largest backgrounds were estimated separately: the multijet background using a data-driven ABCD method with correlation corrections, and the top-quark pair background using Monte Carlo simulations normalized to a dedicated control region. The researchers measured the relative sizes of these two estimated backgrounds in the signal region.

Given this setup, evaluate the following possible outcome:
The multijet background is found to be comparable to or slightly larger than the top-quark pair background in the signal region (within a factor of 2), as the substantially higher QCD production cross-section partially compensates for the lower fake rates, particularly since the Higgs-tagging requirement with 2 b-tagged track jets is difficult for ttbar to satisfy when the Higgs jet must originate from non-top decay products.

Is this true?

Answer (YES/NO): NO